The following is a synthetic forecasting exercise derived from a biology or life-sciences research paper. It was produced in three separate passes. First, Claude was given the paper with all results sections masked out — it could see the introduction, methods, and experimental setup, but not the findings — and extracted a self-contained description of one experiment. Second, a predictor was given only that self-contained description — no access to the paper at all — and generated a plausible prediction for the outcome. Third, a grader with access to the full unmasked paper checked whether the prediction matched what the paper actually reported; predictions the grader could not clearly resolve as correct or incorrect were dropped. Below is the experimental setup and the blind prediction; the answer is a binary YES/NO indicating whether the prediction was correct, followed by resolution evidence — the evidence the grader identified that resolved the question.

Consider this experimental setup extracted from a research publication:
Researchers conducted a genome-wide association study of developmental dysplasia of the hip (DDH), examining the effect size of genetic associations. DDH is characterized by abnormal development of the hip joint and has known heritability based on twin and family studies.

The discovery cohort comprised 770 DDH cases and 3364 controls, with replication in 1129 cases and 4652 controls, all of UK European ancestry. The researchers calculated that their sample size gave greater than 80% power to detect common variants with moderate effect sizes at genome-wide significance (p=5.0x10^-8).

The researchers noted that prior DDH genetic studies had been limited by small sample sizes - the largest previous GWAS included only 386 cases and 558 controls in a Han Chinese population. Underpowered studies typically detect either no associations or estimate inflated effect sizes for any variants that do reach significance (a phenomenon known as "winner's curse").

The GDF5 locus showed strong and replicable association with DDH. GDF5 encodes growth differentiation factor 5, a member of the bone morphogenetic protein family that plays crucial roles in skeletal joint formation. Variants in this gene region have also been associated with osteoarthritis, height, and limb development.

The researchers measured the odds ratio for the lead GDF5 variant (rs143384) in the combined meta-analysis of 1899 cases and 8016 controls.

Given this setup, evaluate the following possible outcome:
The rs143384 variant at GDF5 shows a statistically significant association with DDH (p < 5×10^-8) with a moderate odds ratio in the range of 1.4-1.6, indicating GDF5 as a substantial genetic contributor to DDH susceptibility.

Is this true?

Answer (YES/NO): YES